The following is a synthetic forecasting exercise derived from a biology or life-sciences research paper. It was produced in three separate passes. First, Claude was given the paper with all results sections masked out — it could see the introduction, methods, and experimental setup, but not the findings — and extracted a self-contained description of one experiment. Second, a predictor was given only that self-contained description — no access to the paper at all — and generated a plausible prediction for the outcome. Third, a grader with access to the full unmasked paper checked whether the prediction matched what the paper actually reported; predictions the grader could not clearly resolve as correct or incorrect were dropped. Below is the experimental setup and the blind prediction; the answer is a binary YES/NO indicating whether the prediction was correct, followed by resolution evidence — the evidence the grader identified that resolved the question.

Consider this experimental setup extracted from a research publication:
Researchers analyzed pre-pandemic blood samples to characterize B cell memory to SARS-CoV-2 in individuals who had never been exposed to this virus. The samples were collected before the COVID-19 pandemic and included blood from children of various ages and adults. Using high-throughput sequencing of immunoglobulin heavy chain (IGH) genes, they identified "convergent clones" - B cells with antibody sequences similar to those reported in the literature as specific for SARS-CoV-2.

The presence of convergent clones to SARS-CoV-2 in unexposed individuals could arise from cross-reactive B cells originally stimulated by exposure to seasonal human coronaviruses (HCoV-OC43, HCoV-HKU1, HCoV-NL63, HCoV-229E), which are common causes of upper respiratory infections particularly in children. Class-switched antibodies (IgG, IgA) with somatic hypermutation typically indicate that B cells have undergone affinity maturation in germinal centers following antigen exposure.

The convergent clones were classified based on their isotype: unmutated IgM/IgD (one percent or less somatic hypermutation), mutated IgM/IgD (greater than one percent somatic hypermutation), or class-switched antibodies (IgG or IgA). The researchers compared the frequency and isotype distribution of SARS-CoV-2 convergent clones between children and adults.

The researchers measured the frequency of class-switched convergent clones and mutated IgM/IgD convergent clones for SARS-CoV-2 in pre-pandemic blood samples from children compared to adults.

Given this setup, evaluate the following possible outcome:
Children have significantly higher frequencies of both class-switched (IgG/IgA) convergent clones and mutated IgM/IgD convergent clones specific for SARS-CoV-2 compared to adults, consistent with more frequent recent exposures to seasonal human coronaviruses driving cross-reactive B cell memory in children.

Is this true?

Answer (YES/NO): YES